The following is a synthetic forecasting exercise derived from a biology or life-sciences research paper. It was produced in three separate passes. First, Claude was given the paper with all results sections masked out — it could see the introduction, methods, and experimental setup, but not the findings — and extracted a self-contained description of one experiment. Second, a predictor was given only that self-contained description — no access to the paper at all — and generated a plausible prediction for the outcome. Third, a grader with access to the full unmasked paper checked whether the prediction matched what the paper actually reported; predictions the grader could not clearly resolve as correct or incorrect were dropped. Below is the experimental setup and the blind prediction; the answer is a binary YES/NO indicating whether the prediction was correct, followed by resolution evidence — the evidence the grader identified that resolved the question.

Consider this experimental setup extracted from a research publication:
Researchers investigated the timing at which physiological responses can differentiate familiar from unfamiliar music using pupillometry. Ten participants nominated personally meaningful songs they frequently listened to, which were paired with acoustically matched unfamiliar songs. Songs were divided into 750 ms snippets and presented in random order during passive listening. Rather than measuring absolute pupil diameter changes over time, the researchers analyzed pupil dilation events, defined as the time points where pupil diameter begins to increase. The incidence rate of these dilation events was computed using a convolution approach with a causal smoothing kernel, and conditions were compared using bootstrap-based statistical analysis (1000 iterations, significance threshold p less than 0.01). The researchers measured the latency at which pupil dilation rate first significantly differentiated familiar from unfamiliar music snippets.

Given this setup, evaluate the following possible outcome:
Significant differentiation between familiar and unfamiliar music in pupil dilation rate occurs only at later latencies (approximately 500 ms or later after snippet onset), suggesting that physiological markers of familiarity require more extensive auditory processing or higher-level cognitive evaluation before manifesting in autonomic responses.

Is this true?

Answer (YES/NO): NO